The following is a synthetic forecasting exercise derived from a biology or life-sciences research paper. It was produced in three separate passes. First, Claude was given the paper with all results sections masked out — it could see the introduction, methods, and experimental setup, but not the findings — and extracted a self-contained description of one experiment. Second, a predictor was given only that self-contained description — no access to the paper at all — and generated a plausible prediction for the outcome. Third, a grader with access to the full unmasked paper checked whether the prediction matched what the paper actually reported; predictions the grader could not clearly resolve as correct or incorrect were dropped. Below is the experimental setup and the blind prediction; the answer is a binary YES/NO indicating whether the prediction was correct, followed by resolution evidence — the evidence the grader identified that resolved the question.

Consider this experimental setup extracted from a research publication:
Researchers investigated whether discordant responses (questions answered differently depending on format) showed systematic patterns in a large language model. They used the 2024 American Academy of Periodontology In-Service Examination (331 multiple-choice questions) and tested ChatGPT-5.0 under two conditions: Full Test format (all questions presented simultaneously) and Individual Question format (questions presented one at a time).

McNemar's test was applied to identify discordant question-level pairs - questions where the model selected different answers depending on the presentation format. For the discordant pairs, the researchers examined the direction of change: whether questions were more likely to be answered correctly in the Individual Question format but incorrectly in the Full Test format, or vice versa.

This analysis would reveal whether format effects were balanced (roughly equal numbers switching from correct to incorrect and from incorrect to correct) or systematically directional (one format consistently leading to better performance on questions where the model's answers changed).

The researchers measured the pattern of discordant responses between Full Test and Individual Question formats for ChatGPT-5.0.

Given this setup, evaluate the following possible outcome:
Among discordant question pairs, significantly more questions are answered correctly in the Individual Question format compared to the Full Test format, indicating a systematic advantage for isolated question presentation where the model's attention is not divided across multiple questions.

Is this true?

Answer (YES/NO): NO